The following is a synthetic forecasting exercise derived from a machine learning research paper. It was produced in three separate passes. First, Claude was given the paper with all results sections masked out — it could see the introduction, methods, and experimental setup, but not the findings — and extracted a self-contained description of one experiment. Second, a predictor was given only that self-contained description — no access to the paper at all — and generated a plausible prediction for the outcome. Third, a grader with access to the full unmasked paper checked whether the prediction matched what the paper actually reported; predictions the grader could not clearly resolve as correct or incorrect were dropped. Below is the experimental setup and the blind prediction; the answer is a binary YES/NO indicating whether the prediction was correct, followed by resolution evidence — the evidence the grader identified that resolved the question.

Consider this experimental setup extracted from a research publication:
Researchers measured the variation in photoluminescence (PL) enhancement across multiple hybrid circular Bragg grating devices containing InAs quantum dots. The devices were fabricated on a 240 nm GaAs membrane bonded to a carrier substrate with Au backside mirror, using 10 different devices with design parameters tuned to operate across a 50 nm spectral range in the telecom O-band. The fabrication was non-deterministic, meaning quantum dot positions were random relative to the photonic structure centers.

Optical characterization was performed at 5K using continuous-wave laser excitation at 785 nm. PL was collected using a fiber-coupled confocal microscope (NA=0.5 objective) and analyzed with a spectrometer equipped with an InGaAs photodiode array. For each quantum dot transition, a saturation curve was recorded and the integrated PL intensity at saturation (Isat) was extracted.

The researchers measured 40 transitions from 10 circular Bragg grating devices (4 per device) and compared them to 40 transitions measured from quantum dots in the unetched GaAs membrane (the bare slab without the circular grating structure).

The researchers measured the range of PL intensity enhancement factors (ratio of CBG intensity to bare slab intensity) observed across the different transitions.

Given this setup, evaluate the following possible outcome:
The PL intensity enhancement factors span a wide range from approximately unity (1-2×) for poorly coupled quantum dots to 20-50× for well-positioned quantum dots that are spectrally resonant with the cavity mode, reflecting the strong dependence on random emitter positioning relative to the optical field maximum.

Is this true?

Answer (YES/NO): NO